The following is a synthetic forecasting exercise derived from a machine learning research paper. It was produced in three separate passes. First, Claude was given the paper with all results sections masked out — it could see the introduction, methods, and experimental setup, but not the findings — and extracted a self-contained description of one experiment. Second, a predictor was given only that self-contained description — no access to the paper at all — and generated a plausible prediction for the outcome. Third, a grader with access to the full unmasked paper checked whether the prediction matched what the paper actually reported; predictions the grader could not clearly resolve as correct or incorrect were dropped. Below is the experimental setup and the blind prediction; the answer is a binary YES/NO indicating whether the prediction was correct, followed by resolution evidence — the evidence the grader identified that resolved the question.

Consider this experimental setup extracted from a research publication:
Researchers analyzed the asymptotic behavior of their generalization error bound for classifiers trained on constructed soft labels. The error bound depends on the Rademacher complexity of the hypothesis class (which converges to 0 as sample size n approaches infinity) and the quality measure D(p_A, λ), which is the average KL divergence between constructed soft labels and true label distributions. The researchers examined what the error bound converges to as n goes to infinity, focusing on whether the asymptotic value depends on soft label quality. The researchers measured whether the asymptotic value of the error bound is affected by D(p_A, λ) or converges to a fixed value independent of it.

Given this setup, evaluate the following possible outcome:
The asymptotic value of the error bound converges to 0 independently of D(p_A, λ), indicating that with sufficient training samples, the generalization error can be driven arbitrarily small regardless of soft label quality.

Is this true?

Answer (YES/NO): NO